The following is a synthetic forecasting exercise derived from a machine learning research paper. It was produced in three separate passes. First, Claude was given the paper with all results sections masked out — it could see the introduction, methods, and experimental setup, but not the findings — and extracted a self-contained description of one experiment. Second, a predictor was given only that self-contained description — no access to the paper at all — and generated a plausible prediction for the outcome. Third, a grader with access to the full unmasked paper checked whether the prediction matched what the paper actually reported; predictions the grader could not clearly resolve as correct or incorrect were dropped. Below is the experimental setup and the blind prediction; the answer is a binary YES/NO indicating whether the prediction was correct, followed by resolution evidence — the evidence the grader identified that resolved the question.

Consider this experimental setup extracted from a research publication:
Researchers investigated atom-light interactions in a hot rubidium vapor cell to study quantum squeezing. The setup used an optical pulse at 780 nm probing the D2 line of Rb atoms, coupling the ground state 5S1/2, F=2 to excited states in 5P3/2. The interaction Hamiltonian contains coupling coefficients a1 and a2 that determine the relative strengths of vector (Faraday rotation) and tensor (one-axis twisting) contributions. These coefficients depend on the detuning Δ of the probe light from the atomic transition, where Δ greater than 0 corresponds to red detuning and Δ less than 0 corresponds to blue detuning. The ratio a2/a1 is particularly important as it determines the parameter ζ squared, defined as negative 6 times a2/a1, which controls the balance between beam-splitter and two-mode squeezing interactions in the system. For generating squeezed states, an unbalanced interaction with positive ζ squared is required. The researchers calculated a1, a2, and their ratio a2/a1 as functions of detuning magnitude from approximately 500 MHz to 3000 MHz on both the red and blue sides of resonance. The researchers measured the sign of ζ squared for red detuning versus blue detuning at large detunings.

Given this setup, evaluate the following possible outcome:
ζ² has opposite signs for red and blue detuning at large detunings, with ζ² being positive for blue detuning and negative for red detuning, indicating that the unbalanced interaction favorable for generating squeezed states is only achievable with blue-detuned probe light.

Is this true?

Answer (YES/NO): NO